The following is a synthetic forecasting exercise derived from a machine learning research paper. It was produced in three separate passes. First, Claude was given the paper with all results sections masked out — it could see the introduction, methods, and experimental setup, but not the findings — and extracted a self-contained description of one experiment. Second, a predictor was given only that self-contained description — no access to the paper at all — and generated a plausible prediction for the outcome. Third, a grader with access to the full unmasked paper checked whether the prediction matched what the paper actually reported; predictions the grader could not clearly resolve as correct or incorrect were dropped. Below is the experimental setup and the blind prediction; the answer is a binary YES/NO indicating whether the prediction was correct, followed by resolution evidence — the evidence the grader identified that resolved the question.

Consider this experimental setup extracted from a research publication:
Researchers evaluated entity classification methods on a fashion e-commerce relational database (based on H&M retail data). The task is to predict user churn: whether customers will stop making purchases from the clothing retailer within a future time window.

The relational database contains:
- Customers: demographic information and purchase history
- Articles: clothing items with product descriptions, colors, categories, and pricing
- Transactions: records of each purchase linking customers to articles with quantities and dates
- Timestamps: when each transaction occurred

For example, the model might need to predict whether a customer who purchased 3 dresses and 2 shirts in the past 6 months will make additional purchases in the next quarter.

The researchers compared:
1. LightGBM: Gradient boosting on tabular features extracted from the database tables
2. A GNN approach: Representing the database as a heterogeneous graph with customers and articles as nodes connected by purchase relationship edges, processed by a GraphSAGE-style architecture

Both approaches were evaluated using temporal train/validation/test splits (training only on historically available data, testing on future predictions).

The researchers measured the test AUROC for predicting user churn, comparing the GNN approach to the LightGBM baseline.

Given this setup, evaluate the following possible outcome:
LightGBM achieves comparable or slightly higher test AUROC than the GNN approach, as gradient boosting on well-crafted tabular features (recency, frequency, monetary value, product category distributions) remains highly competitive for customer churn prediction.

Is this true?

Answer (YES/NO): NO